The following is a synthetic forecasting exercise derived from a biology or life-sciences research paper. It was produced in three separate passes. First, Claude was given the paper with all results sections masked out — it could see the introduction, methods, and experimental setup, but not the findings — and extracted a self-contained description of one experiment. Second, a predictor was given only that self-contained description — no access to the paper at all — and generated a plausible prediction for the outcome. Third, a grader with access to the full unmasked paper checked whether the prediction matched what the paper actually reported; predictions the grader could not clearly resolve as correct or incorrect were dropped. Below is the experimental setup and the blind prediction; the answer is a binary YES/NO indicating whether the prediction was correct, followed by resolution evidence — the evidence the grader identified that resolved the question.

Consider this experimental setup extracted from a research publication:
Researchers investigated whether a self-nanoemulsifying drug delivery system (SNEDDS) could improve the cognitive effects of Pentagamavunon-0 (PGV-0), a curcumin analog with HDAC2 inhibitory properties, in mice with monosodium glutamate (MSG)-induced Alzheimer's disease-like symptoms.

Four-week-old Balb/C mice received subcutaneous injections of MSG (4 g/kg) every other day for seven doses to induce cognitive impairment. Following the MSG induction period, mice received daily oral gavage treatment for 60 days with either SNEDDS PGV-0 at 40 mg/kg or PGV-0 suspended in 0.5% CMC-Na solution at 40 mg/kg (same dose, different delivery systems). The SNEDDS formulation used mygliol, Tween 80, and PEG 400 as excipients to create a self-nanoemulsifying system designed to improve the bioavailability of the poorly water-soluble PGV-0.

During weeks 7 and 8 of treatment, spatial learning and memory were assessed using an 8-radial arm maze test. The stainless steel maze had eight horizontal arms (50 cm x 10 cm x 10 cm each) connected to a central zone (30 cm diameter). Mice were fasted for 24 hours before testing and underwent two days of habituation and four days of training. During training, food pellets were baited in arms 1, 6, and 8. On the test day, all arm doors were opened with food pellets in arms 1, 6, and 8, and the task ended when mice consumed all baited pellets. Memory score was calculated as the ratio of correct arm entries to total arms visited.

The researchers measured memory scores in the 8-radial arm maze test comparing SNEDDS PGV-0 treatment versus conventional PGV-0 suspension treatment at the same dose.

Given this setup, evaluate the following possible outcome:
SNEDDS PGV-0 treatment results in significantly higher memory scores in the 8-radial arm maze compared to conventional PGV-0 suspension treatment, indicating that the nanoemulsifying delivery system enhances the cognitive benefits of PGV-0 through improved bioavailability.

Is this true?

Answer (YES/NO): NO